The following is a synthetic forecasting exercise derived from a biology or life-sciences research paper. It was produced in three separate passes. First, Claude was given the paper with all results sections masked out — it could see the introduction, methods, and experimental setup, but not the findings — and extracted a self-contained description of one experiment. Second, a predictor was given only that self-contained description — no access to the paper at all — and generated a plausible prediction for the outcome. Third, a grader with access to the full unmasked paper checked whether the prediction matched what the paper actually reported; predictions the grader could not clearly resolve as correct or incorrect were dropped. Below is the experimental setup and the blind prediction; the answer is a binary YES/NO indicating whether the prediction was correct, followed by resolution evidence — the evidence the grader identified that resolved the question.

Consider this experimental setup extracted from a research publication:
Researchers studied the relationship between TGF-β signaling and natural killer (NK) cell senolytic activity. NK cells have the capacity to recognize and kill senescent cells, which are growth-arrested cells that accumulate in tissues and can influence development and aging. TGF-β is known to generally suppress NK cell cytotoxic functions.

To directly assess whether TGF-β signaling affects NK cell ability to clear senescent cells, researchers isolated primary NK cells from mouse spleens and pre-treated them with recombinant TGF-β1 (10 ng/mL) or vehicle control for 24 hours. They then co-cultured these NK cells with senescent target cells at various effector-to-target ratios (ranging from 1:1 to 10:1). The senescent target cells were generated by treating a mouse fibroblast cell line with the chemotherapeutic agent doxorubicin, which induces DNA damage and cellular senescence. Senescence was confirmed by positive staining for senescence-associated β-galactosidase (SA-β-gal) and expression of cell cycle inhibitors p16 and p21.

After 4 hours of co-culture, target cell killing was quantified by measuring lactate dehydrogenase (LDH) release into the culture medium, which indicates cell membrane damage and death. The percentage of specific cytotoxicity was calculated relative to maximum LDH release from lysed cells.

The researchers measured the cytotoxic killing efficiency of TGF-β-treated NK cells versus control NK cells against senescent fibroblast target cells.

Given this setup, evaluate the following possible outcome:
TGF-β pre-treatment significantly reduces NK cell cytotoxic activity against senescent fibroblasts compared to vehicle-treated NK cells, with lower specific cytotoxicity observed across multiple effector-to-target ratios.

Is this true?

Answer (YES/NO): YES